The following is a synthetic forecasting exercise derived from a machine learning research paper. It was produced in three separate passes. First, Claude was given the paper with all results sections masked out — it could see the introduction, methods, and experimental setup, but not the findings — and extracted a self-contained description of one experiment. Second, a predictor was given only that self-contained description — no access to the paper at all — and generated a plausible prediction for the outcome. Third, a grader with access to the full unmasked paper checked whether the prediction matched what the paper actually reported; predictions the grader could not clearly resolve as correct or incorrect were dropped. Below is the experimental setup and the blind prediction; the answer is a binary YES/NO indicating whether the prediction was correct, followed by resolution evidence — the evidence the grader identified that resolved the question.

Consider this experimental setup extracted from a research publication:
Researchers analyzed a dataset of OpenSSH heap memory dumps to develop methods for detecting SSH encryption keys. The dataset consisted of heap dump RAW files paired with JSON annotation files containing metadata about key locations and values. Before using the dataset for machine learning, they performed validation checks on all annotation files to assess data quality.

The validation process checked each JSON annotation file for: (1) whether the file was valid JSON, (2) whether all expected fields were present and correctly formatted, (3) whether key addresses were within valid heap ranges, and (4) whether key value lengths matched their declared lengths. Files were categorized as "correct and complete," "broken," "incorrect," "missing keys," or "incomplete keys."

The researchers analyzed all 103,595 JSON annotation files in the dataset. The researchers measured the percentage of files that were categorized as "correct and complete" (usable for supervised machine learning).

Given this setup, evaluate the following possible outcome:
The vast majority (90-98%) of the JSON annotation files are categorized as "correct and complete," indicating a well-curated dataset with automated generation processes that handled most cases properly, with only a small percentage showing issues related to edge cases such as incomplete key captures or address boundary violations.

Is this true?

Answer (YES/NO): NO